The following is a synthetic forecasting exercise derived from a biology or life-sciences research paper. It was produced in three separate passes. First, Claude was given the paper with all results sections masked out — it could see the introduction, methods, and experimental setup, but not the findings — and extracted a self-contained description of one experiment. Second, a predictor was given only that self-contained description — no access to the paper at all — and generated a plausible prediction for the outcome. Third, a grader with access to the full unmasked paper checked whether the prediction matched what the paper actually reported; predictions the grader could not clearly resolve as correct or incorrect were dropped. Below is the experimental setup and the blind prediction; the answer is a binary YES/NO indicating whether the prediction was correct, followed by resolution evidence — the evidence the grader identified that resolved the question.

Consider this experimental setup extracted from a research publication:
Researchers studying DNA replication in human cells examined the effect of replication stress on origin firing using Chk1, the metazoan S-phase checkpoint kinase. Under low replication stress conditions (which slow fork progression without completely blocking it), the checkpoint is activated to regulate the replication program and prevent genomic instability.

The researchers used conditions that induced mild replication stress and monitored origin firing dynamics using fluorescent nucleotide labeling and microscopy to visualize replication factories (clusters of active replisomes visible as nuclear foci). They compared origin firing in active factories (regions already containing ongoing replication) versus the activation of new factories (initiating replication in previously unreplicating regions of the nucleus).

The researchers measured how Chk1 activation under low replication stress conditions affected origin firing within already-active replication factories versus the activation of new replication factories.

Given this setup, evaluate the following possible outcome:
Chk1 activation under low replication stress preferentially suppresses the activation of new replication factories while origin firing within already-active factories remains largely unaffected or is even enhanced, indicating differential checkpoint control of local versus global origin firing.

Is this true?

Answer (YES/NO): YES